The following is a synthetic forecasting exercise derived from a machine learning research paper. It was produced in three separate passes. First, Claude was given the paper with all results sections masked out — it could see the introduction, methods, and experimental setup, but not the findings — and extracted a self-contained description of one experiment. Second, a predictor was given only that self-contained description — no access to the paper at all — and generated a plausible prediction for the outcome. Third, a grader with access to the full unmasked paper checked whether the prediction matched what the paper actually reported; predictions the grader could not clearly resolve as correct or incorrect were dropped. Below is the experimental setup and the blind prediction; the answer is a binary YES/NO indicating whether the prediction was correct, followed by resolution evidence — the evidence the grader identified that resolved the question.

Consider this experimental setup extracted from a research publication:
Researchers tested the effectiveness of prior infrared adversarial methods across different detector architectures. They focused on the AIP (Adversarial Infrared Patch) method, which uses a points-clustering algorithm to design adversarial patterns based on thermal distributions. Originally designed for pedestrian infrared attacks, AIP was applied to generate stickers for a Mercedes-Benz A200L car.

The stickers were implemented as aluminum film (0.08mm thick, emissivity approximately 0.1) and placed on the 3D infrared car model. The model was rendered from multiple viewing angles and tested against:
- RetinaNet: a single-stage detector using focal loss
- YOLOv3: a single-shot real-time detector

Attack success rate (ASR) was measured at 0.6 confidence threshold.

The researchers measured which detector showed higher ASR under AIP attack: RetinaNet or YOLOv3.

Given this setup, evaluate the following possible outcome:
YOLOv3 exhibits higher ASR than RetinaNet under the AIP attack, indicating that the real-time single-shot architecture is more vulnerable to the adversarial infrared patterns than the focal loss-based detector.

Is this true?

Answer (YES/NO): YES